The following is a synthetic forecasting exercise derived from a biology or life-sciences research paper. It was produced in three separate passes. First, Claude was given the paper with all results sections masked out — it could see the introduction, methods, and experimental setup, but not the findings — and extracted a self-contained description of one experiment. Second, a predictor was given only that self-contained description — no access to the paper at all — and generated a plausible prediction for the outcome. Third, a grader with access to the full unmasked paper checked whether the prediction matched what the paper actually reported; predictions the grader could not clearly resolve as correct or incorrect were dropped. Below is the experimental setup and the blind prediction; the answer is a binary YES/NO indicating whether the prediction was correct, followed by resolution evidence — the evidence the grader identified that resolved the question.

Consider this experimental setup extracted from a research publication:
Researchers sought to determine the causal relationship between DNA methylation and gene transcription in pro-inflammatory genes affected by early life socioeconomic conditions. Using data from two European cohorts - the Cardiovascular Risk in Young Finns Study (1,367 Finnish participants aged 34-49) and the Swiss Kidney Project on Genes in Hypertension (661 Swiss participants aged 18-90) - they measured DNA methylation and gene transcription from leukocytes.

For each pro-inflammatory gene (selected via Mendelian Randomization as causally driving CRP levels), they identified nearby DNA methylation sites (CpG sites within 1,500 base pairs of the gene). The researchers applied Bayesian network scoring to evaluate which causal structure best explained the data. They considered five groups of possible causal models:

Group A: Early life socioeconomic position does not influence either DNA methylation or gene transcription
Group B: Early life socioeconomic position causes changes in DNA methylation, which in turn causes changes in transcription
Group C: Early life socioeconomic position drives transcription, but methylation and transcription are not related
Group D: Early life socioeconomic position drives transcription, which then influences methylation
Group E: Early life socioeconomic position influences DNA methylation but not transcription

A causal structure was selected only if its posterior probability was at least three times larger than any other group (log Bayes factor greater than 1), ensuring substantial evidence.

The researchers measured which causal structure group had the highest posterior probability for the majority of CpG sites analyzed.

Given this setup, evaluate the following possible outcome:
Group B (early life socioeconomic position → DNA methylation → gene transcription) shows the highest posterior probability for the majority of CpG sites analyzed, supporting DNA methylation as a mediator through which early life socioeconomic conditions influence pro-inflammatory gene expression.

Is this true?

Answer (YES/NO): NO